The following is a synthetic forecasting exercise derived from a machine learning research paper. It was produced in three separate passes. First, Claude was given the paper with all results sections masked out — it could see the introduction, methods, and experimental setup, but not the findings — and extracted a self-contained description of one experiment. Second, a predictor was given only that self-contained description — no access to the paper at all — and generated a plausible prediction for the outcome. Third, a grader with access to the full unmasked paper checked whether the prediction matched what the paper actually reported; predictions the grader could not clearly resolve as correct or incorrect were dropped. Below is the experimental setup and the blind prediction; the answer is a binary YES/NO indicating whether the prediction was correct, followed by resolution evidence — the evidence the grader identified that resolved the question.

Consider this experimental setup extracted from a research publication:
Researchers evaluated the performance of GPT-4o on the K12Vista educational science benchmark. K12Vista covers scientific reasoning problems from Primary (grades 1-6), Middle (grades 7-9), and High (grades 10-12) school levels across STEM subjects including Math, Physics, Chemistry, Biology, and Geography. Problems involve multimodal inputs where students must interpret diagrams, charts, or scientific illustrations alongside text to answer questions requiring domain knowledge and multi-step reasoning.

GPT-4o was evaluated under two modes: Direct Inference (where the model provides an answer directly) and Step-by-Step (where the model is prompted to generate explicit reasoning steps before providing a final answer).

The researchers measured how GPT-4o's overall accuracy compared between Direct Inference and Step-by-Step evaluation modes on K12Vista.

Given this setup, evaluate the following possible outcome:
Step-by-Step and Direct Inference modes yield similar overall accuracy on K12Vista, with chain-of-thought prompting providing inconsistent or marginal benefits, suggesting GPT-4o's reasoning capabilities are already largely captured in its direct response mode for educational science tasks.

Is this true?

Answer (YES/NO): YES